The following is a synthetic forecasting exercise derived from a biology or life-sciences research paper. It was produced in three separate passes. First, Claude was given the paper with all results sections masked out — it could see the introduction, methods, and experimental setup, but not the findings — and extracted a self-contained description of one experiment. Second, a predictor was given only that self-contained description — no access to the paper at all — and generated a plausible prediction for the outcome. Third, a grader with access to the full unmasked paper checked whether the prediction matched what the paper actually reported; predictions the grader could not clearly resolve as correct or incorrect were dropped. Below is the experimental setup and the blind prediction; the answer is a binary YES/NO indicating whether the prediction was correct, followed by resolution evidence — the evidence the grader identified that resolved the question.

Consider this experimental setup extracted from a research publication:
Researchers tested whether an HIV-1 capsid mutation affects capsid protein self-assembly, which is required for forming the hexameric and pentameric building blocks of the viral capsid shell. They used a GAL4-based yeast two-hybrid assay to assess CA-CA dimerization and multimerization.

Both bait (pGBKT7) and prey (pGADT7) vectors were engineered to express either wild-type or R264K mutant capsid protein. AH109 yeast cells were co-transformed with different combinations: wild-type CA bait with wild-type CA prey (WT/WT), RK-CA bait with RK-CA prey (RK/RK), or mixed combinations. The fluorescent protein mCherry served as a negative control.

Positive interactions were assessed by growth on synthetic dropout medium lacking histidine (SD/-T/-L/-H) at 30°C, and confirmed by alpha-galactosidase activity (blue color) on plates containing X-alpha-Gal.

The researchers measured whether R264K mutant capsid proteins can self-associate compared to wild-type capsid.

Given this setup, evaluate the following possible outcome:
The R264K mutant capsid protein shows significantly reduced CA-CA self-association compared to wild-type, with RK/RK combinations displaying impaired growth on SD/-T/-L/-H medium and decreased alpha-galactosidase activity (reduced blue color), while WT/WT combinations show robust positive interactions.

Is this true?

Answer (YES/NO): NO